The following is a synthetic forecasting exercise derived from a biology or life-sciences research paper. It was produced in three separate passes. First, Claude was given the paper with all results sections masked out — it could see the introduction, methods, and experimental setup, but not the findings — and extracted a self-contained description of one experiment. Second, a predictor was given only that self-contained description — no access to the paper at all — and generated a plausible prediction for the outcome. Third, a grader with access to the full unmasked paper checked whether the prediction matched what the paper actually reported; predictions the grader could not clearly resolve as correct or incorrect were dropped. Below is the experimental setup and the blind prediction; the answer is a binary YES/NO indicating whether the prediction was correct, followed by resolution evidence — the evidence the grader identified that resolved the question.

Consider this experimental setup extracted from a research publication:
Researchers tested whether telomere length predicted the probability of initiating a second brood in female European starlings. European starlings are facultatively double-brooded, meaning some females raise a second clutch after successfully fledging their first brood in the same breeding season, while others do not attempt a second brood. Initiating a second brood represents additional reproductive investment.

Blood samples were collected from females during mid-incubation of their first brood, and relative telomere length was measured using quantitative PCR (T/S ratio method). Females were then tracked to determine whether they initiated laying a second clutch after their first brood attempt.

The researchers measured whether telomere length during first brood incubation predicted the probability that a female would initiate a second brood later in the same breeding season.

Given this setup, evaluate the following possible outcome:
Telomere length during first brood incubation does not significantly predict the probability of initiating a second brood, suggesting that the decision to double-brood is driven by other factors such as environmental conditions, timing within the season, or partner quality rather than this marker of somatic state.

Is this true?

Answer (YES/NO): YES